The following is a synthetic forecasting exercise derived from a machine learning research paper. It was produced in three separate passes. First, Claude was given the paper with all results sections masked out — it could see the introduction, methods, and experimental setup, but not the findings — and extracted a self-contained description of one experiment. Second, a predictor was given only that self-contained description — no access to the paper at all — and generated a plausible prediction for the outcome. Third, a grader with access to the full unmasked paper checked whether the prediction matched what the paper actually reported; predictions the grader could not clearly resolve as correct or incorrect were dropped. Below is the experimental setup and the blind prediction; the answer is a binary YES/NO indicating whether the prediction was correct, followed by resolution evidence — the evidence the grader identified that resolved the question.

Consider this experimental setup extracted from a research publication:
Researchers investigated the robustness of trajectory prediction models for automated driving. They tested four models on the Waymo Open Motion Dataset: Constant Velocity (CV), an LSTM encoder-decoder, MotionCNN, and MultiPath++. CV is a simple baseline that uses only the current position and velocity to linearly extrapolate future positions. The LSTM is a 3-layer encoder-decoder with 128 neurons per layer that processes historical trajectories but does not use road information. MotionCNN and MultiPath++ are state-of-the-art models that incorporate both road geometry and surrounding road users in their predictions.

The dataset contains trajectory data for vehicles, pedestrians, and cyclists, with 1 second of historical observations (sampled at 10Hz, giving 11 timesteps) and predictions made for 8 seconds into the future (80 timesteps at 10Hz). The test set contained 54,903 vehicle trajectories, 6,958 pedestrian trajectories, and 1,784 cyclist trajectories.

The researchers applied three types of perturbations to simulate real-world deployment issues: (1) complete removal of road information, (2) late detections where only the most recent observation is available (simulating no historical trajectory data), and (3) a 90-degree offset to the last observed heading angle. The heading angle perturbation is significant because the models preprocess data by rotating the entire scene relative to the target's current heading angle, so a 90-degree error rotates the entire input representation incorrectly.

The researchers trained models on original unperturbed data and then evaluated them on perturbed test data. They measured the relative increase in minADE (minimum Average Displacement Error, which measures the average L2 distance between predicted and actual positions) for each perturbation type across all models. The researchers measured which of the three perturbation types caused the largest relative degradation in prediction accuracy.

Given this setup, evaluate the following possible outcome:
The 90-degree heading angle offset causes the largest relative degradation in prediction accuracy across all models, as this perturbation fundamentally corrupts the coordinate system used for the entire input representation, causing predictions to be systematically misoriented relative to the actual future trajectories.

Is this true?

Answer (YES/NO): YES